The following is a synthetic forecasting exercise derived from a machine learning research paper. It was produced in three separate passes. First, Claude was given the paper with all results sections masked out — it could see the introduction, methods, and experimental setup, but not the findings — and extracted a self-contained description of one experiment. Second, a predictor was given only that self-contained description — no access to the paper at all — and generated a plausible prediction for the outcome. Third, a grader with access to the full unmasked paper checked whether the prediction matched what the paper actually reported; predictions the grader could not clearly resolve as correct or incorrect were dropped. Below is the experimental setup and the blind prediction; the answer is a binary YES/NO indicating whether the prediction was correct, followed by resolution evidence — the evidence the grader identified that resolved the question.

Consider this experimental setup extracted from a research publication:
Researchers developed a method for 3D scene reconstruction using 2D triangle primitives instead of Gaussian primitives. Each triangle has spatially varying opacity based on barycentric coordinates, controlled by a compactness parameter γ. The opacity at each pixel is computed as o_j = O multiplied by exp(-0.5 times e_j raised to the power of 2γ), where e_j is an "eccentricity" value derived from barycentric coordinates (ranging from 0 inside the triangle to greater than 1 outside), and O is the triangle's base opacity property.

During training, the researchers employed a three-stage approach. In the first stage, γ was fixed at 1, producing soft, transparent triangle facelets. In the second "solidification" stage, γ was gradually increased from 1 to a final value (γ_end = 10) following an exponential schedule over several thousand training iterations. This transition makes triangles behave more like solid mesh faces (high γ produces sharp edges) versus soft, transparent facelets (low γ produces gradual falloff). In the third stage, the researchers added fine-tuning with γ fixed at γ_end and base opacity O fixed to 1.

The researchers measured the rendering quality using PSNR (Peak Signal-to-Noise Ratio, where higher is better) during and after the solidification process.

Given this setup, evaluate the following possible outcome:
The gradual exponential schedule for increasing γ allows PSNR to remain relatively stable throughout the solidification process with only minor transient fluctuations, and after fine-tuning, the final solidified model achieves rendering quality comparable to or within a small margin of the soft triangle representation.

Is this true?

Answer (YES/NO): NO